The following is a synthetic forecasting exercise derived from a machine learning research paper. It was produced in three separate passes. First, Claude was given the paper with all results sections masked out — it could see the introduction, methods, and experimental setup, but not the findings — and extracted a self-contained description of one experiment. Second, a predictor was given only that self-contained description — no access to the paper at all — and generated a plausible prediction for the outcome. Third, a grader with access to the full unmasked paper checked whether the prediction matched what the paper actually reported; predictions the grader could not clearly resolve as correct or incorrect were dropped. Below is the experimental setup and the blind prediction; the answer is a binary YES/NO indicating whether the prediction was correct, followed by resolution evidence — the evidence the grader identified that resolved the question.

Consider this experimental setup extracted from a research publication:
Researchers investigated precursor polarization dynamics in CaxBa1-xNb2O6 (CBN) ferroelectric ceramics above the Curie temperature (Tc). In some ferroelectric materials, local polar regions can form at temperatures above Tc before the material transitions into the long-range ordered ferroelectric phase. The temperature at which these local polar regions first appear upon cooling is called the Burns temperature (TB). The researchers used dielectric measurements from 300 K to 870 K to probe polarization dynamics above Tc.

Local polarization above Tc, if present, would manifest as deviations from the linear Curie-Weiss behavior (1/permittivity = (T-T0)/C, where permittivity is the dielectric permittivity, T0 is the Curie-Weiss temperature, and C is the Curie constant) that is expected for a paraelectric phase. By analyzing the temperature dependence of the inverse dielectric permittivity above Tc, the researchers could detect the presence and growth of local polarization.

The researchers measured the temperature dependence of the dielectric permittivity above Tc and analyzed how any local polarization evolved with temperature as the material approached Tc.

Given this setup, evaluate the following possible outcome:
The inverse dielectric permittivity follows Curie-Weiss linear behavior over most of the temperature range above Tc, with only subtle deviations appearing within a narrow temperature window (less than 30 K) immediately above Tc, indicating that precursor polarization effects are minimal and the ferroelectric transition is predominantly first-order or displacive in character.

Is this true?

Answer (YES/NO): NO